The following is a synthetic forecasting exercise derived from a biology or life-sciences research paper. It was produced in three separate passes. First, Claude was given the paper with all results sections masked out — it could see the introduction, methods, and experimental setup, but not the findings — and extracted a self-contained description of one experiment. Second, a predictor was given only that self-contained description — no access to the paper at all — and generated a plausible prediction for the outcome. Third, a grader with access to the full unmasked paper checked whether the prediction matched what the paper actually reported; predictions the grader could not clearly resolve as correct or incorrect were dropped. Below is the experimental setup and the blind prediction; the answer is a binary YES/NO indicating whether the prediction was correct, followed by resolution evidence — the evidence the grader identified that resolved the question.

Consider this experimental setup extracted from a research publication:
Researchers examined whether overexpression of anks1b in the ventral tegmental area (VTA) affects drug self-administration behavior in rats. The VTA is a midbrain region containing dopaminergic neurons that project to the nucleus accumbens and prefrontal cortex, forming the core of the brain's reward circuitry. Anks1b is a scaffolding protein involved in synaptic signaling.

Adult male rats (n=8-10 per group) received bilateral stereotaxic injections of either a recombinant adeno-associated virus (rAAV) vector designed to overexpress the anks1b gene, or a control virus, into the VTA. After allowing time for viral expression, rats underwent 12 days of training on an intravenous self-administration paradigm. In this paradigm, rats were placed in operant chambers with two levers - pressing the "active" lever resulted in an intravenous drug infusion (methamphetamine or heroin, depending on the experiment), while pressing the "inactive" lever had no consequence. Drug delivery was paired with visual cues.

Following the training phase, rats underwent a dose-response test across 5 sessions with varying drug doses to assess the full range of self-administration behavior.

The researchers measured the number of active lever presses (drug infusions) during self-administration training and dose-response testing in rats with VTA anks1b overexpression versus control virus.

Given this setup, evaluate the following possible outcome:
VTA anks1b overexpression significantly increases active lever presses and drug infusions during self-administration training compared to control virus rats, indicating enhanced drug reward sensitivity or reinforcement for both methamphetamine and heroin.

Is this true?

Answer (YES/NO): NO